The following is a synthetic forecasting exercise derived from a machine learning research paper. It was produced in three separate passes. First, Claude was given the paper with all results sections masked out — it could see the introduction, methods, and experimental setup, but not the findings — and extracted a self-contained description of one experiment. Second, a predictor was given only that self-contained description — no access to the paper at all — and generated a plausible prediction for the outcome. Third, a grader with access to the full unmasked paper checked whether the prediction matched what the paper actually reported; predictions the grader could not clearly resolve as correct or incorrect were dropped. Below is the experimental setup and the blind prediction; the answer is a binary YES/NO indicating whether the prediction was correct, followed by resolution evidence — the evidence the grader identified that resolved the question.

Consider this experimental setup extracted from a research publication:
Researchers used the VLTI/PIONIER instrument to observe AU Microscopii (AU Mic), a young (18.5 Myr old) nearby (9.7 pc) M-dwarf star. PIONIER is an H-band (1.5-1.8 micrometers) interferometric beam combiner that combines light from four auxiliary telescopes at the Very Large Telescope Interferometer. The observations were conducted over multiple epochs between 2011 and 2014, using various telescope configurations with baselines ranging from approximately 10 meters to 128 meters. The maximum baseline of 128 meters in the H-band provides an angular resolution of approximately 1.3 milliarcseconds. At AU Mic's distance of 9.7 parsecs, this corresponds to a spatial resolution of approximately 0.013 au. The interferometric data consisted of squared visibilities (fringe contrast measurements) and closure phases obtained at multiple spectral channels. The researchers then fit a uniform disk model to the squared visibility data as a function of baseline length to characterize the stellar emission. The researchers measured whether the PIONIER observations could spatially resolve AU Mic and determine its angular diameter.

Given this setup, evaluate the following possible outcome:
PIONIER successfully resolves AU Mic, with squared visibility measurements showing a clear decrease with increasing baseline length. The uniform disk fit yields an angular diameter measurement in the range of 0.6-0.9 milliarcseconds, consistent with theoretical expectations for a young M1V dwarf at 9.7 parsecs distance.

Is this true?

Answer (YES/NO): YES